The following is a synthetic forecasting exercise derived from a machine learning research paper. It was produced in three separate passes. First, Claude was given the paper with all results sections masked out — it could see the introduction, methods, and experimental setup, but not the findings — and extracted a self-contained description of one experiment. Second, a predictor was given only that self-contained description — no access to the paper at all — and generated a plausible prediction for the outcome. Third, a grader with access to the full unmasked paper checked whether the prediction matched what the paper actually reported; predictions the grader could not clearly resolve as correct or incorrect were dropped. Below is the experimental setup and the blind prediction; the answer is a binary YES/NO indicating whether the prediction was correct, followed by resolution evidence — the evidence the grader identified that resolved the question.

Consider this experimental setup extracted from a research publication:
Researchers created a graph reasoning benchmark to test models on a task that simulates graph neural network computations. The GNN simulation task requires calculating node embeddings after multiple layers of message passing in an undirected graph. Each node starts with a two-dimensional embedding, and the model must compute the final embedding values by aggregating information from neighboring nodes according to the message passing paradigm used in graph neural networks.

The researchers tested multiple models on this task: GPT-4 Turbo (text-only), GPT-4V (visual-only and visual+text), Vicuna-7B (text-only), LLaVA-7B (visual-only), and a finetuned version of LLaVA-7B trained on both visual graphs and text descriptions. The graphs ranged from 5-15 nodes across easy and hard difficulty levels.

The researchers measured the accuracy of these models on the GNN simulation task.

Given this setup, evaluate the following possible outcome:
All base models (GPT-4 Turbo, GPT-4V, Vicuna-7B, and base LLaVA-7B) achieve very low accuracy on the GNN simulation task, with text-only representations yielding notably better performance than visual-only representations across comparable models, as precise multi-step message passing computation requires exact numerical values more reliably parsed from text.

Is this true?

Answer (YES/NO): NO